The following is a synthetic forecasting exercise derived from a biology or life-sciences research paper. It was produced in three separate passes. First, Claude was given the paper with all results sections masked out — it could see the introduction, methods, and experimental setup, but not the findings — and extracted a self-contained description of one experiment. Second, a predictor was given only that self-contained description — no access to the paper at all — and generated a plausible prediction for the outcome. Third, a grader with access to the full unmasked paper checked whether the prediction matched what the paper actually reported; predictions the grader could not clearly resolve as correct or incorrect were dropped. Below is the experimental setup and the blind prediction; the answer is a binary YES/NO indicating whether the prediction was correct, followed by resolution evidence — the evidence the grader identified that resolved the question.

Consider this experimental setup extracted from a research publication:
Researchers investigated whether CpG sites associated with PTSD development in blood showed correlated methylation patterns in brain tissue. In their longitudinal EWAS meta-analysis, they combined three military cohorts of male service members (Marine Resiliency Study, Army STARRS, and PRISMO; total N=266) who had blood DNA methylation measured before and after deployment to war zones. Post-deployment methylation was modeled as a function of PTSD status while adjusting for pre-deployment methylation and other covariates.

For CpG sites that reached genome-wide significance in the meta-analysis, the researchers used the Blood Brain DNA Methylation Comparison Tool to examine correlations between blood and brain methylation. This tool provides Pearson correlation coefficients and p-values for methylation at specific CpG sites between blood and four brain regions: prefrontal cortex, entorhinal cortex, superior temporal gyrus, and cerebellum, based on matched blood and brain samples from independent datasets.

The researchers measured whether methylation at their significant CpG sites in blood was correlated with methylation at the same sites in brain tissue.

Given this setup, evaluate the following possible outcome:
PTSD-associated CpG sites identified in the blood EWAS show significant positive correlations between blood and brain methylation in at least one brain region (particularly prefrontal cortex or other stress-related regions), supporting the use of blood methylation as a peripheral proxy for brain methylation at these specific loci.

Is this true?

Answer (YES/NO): YES